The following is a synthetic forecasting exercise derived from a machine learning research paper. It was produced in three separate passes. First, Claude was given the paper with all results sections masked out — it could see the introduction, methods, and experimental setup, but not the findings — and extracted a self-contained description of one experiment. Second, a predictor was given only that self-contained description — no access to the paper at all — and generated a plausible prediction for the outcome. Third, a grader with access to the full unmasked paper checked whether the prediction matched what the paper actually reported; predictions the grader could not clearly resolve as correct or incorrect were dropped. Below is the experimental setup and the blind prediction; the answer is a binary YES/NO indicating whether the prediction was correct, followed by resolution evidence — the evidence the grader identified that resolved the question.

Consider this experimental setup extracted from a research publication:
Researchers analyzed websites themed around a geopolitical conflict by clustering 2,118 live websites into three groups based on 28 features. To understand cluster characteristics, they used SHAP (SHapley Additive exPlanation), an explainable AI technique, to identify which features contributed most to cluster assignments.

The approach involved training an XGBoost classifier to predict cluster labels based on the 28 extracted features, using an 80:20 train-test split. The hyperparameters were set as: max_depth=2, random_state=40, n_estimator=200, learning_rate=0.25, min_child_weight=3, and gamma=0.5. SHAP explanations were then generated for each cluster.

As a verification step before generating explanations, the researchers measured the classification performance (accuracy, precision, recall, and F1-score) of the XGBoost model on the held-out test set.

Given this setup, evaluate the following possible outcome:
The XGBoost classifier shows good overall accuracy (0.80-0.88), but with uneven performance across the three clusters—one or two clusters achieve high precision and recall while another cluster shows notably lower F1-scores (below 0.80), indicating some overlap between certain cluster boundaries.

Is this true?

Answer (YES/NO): NO